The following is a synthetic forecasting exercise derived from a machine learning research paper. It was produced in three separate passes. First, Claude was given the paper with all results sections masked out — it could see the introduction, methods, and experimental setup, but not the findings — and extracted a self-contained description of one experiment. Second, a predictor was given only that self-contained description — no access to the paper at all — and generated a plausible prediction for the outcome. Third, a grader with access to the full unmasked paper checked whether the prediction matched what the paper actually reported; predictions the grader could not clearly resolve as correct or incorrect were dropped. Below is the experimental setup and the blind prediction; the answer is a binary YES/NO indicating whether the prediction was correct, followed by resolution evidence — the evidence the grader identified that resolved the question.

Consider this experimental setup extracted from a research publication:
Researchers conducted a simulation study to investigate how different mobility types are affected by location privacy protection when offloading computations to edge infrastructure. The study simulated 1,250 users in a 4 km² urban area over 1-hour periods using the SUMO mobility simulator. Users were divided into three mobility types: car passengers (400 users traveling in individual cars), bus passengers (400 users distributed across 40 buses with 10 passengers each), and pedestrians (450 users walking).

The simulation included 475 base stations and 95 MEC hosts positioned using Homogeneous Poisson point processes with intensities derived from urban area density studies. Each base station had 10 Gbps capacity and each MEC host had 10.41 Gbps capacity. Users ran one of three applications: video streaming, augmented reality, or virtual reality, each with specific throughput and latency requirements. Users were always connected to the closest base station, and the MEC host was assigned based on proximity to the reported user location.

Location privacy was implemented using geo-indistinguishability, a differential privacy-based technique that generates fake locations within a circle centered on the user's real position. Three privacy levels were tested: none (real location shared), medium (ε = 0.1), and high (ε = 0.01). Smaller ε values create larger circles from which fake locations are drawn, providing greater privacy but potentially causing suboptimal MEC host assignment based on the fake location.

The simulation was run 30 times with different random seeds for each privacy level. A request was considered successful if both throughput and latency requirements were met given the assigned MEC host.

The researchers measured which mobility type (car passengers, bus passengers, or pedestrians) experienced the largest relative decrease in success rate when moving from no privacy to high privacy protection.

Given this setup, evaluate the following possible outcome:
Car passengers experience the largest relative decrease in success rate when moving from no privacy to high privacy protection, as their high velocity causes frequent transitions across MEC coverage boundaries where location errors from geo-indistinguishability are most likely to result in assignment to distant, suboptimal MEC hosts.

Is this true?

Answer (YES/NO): NO